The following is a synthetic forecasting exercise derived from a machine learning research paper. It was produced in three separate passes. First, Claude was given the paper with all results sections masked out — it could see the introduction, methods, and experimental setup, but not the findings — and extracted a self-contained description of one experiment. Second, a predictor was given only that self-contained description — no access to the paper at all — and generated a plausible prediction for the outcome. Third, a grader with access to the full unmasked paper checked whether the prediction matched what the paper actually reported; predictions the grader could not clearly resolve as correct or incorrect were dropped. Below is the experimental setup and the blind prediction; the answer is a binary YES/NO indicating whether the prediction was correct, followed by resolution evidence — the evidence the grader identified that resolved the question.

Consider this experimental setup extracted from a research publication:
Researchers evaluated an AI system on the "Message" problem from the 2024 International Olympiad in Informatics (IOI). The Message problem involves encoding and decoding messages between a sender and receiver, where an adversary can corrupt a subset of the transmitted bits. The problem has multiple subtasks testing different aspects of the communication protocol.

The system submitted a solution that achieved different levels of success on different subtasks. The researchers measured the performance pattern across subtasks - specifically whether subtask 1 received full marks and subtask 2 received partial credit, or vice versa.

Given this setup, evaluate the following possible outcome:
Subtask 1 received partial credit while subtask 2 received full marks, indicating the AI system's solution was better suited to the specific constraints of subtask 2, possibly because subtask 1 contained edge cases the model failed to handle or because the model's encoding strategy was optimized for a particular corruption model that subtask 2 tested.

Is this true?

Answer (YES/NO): NO